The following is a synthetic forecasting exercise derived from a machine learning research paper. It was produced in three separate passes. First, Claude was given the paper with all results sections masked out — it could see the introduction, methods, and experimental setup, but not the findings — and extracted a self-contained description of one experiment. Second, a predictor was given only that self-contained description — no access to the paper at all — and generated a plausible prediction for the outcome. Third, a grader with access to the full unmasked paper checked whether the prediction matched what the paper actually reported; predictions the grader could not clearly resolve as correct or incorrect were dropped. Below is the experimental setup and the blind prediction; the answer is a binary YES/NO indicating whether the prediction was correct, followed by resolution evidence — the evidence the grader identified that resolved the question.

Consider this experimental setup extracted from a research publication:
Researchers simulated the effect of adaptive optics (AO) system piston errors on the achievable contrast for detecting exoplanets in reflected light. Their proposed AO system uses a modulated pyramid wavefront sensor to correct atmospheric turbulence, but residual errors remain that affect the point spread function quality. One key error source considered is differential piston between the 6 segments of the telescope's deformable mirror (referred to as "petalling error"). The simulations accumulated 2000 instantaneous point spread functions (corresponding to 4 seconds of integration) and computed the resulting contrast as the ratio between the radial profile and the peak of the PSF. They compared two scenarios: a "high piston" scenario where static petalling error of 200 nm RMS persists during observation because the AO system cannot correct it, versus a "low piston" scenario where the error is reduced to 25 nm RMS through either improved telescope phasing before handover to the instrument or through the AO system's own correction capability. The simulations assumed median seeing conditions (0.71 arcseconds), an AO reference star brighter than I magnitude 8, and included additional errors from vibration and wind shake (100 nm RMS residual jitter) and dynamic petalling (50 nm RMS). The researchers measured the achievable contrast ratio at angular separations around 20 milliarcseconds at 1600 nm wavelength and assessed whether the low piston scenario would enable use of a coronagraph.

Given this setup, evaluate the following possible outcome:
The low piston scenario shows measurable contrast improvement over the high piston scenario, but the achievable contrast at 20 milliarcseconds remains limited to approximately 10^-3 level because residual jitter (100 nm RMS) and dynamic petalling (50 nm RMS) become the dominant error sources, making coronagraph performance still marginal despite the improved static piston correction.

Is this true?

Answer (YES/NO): NO